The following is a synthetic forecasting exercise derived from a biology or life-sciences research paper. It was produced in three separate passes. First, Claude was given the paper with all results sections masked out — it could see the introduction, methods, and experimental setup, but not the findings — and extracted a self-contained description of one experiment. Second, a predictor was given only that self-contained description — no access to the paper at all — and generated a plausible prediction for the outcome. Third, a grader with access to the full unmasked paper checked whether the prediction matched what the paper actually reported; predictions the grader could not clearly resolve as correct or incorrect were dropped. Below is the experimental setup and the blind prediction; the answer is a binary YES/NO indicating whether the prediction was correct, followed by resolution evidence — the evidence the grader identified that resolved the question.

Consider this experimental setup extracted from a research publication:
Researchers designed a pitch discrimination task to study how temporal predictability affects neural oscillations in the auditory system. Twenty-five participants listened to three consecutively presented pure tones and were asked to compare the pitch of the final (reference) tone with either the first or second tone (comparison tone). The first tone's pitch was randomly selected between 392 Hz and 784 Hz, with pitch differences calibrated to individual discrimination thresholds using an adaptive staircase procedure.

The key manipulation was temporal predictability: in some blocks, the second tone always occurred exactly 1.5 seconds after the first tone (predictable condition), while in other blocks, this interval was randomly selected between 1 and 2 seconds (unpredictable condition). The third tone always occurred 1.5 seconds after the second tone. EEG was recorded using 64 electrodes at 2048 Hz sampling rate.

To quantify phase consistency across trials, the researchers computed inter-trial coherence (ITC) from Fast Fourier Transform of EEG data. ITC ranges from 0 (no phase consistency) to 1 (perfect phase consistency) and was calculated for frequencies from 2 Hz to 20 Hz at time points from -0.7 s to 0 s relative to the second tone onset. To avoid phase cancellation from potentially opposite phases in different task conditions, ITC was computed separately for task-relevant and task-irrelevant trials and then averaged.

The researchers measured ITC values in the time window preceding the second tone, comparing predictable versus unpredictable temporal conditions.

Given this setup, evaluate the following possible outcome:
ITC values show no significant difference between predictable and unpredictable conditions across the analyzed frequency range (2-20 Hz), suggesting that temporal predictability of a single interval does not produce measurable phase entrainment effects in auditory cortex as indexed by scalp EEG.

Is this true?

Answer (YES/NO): NO